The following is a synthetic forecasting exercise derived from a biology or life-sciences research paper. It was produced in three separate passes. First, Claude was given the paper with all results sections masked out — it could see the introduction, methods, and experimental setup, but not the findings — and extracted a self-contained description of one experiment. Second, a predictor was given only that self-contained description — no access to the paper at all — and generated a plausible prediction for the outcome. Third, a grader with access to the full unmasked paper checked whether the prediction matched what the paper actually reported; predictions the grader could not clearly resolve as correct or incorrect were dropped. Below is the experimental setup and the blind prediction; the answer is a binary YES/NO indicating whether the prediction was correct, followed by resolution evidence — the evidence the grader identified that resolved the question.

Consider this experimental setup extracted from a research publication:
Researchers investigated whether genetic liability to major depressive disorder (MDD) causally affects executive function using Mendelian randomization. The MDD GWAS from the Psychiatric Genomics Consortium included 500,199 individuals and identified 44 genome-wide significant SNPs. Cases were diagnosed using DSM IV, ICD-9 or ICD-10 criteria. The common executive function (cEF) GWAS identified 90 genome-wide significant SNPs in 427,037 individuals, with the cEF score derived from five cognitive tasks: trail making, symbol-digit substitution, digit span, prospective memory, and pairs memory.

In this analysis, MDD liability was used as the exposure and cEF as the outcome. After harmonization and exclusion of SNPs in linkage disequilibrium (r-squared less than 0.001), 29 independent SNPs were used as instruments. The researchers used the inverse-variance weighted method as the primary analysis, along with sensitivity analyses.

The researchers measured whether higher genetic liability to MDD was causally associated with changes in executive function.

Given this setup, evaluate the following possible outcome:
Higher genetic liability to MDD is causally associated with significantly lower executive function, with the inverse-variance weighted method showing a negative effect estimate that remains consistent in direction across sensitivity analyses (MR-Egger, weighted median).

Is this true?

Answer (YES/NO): NO